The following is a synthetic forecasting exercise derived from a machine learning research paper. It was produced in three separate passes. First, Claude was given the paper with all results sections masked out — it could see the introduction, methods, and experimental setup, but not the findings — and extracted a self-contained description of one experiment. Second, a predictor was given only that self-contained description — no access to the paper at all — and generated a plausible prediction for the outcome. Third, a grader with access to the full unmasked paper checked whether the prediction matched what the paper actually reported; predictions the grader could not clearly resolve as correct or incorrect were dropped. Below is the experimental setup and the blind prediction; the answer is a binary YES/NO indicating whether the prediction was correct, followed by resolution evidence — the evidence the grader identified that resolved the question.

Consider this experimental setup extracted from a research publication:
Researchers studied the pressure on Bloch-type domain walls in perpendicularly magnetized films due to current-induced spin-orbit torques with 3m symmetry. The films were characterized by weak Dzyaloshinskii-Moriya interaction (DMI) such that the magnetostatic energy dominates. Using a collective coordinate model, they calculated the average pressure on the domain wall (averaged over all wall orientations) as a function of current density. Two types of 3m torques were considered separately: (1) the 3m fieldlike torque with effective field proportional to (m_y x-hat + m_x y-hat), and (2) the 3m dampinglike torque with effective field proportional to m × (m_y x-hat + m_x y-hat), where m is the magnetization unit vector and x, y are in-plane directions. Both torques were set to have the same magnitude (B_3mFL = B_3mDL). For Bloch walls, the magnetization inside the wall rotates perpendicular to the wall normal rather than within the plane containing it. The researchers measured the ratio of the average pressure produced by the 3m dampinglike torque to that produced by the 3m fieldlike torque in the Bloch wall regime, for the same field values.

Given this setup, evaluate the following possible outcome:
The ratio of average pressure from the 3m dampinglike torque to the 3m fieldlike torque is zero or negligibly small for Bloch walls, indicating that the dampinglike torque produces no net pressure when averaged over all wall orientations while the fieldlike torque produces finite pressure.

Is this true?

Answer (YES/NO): NO